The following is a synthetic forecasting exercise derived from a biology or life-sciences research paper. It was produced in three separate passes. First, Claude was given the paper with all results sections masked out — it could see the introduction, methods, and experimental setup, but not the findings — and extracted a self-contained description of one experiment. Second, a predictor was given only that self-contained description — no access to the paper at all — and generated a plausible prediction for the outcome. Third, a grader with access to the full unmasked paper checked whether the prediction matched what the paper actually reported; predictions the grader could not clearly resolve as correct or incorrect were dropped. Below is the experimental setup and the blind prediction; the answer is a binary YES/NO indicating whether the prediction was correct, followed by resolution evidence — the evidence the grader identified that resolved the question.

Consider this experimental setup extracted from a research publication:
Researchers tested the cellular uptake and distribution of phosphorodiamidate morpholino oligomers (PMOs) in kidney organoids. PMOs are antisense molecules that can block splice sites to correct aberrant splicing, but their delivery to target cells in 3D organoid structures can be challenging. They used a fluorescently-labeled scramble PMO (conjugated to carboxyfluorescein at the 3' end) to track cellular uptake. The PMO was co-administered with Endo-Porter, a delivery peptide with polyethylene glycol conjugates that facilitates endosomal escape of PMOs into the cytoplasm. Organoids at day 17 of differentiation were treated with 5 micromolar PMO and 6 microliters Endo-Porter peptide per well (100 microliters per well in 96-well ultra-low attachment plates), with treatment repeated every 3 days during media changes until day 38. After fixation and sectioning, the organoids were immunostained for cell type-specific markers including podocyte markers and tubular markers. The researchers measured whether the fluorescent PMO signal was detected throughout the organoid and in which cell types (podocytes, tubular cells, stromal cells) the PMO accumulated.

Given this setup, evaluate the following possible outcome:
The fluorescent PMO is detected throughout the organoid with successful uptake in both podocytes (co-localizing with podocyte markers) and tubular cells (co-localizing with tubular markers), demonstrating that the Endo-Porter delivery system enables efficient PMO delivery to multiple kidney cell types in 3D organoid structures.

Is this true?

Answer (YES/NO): NO